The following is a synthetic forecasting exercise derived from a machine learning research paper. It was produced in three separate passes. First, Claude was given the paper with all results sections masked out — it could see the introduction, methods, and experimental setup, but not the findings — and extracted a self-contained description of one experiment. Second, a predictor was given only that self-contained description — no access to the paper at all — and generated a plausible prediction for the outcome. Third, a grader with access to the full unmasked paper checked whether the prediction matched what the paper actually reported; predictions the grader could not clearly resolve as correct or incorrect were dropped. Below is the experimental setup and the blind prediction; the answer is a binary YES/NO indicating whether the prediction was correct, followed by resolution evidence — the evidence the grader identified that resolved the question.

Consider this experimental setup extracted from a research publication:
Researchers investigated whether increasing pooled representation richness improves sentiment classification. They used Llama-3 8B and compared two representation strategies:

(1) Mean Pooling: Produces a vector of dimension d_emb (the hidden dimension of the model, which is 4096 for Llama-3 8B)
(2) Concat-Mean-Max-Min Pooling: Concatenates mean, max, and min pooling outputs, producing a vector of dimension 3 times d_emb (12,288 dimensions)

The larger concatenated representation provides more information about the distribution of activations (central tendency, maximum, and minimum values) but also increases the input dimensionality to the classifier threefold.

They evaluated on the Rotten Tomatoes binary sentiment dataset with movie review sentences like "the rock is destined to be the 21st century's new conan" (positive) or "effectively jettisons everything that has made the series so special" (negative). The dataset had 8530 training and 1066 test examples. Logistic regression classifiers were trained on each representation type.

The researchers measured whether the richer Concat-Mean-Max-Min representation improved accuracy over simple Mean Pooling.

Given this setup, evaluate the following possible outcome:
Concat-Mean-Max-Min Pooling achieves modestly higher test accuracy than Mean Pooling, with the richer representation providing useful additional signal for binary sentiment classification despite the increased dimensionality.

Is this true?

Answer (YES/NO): YES